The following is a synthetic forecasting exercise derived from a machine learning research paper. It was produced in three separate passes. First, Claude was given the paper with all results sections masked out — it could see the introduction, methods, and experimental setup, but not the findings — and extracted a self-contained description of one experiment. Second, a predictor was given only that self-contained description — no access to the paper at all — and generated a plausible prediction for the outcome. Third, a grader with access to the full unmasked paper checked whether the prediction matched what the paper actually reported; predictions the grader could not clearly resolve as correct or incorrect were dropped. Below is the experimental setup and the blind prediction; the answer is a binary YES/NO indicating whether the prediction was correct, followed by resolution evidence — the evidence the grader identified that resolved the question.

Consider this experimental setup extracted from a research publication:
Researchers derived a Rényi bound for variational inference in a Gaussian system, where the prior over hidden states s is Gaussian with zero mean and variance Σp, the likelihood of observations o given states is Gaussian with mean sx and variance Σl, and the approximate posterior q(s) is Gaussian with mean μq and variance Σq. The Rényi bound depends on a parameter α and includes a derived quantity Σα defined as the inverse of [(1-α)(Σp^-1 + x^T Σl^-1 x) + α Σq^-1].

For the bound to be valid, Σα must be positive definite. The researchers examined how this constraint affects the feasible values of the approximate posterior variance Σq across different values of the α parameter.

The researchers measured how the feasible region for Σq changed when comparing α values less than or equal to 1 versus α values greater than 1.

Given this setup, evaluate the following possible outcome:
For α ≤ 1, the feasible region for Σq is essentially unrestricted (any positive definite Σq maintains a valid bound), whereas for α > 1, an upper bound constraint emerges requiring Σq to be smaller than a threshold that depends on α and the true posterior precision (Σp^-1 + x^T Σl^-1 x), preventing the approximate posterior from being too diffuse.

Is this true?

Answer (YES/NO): YES